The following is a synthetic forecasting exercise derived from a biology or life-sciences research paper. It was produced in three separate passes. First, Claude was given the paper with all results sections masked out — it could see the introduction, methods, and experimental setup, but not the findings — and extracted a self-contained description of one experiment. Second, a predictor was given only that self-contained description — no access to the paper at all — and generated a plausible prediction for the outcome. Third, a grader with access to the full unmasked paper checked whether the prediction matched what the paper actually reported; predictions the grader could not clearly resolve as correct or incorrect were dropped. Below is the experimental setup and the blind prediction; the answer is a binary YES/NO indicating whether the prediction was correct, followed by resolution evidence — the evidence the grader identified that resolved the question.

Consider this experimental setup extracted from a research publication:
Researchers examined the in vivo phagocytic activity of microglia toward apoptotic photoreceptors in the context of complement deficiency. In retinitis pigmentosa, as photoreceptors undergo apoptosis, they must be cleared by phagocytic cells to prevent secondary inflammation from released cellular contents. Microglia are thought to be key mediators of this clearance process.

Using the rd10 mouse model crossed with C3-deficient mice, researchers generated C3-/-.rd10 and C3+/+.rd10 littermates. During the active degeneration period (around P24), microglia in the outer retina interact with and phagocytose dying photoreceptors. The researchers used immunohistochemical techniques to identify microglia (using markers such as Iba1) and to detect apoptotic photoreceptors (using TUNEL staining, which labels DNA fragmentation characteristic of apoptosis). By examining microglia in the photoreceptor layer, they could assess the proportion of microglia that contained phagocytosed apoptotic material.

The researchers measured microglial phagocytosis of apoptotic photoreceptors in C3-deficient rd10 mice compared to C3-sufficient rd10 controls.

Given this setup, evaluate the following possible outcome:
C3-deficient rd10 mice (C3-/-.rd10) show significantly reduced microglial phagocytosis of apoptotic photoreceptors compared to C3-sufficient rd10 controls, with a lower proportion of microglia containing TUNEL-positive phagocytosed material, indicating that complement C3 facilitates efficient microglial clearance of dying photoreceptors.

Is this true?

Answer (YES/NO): YES